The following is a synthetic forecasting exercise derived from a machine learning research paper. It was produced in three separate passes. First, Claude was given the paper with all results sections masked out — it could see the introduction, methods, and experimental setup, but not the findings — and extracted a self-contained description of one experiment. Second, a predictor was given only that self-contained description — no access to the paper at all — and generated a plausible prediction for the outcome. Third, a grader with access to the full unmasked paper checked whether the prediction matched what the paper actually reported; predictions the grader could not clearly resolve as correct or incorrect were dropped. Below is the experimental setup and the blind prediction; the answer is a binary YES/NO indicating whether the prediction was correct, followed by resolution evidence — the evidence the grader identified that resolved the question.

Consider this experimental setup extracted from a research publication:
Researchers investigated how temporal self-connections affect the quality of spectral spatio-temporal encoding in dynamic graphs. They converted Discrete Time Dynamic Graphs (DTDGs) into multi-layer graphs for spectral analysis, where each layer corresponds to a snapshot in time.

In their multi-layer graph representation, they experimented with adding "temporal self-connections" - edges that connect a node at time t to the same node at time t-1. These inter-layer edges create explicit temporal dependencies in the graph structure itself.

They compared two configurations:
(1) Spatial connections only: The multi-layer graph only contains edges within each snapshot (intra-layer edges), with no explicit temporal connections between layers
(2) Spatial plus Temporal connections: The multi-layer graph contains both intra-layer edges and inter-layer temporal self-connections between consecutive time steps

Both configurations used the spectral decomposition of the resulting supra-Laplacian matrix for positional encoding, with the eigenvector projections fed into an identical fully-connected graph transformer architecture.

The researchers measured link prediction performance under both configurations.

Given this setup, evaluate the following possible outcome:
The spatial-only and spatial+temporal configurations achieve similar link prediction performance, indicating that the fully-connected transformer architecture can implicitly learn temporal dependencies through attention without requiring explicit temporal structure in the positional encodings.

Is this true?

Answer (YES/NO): NO